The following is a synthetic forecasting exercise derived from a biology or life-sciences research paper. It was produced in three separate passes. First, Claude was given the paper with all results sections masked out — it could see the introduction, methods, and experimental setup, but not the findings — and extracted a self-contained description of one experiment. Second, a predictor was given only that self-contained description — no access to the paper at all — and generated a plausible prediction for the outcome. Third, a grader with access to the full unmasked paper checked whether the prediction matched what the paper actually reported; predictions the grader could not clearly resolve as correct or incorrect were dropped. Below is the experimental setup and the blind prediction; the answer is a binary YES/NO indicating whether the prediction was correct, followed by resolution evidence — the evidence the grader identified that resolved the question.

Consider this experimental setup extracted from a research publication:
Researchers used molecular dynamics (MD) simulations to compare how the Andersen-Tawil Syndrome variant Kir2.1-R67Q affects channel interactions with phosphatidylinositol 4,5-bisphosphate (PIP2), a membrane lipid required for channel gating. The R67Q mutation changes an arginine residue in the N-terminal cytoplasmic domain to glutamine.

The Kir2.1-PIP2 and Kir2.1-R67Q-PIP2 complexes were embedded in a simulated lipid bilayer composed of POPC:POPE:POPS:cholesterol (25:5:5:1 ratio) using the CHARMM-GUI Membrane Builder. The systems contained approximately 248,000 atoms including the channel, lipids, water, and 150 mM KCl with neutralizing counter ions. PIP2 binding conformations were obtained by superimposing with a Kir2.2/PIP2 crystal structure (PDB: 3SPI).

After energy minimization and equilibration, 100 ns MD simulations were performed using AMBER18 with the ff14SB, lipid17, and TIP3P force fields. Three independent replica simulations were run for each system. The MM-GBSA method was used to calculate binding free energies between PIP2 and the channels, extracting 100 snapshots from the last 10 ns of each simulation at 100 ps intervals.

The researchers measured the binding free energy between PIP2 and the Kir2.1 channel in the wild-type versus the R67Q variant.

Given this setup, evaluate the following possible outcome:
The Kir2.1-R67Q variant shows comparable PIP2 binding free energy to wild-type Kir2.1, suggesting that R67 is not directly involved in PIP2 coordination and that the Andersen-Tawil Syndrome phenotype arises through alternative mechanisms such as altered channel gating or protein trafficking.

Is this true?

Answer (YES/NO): NO